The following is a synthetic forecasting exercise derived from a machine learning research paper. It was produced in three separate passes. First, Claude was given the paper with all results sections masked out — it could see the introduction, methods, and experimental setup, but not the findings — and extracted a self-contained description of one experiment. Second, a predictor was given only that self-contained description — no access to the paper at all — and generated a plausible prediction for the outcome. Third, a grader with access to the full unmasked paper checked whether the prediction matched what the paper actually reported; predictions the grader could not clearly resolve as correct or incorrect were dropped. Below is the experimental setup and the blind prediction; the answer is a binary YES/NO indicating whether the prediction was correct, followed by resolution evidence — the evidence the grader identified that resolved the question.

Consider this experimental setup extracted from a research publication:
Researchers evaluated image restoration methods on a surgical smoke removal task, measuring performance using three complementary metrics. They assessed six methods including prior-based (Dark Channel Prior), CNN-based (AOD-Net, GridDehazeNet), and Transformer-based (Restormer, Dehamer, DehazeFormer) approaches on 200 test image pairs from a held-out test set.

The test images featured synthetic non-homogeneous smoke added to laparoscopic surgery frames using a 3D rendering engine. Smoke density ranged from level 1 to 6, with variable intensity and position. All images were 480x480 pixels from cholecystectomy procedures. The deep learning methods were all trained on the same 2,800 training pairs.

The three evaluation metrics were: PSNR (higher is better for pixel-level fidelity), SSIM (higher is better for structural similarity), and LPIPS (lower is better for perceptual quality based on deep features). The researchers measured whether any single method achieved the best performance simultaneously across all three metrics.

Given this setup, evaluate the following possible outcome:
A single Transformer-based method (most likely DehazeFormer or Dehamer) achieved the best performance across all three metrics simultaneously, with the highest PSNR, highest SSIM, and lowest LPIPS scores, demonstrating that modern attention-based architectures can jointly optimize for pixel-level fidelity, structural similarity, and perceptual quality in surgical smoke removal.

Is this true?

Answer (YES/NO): NO